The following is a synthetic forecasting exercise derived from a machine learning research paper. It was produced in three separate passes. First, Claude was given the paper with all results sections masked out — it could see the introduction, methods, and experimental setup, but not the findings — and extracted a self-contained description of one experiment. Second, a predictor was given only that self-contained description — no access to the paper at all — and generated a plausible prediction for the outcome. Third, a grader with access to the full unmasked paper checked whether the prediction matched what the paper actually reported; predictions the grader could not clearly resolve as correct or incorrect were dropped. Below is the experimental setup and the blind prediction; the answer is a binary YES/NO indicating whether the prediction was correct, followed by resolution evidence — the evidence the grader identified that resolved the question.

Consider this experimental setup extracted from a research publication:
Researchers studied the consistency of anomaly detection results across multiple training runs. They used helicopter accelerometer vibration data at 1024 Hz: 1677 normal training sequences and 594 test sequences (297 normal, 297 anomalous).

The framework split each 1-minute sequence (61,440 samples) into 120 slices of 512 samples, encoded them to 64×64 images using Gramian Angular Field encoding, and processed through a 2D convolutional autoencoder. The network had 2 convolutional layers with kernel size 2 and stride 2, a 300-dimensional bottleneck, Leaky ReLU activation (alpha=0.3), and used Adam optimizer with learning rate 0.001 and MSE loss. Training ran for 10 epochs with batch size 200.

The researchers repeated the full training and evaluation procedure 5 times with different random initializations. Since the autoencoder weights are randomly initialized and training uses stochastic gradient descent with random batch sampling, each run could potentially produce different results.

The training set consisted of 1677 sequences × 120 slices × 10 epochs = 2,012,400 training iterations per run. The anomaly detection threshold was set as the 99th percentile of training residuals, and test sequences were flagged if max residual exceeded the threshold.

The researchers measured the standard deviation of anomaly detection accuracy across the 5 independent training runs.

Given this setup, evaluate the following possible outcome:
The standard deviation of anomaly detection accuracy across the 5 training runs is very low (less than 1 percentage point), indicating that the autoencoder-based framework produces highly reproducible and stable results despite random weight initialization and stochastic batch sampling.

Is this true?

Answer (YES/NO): NO